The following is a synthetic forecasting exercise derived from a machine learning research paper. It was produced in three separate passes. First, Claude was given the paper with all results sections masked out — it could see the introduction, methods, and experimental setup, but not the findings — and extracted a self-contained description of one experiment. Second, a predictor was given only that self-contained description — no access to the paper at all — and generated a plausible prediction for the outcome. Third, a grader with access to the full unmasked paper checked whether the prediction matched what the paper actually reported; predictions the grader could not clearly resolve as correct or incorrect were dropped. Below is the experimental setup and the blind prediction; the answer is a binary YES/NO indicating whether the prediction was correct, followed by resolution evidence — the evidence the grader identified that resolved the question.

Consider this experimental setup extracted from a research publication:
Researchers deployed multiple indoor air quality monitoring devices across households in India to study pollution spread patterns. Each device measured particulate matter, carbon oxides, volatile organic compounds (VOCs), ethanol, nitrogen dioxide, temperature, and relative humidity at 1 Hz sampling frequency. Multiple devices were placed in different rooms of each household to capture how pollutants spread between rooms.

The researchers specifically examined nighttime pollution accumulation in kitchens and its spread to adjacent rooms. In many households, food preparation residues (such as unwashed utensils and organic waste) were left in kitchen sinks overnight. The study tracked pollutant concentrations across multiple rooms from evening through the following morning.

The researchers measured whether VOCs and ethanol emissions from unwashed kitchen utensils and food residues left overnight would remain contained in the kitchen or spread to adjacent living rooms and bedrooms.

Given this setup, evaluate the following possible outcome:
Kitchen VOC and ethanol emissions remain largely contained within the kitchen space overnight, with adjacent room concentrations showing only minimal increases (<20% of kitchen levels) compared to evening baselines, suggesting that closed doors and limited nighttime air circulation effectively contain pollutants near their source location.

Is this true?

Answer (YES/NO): NO